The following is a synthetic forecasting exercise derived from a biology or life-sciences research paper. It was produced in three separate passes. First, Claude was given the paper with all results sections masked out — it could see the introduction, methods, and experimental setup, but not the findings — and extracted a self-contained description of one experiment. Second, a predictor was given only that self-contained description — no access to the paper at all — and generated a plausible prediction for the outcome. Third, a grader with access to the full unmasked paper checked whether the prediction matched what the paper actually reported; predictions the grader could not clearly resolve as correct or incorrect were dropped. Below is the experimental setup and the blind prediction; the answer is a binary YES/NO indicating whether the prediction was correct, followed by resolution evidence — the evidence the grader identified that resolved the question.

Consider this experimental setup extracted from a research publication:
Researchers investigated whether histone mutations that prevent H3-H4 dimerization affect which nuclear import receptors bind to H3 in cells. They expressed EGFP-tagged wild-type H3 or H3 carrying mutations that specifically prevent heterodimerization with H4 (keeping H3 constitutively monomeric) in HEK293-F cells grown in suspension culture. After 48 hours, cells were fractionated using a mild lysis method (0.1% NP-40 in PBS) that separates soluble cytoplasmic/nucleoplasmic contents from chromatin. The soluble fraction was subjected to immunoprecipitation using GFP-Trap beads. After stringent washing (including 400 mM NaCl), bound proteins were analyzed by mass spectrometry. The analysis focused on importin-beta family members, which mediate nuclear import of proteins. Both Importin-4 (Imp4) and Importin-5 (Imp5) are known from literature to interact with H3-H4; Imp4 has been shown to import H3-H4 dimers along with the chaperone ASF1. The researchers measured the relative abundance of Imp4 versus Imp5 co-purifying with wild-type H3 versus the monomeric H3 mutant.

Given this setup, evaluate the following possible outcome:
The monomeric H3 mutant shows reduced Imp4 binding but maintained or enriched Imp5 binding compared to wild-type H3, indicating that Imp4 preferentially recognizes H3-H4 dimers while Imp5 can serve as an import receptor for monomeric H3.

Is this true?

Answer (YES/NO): YES